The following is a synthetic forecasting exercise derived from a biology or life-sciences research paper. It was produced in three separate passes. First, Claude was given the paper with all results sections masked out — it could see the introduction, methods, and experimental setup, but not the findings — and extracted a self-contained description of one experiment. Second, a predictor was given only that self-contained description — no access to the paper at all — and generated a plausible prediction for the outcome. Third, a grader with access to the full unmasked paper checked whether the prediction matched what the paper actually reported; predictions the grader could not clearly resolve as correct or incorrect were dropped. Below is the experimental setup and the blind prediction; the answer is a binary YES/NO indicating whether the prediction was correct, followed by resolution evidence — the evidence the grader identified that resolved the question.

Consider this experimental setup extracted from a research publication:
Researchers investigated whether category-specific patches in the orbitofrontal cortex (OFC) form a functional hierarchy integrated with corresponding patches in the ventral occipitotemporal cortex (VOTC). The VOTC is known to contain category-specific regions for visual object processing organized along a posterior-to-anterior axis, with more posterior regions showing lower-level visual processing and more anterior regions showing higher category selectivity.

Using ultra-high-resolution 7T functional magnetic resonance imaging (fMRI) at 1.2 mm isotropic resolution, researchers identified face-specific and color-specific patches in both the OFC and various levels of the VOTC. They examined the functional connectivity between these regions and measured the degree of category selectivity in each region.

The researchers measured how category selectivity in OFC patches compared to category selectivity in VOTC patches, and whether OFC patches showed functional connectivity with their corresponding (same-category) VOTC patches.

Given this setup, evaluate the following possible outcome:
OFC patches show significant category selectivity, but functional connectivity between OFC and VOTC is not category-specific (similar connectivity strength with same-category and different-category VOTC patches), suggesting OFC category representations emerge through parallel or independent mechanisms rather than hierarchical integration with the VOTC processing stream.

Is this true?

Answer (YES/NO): NO